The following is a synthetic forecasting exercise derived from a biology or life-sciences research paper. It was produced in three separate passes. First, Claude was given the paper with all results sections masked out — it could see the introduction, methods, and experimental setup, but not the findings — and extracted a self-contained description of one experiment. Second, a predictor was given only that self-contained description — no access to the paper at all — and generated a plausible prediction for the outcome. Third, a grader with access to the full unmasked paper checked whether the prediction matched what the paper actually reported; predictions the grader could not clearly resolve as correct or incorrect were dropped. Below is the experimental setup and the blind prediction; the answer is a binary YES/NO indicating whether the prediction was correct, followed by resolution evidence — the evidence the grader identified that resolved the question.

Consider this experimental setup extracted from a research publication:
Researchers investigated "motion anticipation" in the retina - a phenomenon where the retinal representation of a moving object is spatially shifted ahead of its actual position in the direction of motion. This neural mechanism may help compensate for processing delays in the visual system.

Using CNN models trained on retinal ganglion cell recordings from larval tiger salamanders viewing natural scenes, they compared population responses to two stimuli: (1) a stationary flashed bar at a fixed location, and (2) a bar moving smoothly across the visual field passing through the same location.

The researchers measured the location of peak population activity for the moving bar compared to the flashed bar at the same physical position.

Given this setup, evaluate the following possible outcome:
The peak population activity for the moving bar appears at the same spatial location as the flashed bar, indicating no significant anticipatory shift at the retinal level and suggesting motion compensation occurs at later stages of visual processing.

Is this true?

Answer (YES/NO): NO